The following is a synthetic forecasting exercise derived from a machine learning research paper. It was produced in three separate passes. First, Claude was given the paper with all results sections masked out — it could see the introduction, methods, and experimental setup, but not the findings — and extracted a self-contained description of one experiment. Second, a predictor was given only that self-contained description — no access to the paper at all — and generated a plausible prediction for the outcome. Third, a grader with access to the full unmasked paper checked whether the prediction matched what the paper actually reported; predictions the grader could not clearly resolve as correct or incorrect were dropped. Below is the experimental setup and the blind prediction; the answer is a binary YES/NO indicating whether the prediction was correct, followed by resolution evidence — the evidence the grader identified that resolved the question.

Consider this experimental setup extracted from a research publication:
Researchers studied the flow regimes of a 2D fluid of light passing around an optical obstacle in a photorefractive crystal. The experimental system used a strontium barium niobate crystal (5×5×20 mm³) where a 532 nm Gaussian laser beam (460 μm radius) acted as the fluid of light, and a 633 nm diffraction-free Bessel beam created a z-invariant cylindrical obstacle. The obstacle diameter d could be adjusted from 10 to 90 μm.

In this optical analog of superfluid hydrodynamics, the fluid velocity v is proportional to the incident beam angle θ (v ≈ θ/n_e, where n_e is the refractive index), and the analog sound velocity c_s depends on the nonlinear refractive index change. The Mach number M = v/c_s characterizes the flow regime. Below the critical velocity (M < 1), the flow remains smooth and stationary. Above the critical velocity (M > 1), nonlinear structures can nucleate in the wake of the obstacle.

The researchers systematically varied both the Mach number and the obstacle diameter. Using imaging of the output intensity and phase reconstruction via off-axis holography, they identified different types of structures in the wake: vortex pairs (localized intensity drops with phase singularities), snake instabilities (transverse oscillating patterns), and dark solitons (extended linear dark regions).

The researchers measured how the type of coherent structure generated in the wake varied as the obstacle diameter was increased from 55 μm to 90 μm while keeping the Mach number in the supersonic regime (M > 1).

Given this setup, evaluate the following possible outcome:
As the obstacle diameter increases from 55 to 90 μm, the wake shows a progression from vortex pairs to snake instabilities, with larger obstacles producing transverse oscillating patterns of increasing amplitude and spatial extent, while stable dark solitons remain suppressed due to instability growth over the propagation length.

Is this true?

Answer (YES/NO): NO